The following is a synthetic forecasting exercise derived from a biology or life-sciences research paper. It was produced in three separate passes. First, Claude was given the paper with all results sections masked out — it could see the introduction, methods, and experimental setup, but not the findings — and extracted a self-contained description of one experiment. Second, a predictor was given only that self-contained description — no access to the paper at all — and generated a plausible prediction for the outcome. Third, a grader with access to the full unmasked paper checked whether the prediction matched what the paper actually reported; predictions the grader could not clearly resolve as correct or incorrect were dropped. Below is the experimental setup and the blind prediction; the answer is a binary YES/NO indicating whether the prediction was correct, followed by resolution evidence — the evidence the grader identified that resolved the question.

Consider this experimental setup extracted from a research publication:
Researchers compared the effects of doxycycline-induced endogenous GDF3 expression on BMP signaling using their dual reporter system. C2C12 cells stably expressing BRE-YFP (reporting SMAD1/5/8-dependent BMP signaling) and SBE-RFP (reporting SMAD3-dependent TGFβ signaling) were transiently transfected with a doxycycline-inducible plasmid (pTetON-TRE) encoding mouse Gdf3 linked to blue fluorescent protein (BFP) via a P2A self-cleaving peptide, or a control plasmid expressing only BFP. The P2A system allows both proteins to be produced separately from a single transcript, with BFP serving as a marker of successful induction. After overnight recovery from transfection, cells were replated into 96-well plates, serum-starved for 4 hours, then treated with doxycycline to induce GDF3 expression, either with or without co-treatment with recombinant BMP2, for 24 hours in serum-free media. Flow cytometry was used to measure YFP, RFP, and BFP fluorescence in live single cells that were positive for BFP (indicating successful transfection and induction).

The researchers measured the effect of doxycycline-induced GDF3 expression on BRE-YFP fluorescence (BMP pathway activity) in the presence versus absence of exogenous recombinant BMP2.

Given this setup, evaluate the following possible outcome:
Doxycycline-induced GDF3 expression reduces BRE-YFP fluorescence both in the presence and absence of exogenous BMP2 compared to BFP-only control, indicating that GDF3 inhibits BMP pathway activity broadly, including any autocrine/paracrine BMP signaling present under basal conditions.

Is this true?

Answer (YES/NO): NO